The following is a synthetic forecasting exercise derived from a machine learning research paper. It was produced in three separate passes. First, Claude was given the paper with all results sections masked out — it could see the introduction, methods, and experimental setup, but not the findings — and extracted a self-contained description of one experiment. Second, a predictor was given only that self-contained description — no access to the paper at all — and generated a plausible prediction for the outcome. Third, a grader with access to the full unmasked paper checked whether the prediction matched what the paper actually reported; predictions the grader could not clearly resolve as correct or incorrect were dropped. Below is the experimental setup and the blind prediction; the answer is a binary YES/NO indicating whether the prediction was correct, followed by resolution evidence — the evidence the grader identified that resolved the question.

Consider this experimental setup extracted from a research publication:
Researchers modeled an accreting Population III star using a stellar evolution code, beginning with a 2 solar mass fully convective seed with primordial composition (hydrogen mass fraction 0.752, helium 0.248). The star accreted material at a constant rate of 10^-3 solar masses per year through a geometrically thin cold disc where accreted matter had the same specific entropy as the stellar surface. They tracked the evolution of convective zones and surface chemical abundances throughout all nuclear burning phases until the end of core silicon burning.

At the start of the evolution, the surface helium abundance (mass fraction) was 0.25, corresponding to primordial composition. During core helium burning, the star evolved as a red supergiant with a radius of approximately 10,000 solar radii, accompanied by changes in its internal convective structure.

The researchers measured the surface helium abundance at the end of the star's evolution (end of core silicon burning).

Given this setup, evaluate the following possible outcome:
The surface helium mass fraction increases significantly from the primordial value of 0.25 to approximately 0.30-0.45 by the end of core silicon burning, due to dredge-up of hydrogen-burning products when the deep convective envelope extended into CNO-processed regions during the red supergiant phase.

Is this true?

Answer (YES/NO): NO